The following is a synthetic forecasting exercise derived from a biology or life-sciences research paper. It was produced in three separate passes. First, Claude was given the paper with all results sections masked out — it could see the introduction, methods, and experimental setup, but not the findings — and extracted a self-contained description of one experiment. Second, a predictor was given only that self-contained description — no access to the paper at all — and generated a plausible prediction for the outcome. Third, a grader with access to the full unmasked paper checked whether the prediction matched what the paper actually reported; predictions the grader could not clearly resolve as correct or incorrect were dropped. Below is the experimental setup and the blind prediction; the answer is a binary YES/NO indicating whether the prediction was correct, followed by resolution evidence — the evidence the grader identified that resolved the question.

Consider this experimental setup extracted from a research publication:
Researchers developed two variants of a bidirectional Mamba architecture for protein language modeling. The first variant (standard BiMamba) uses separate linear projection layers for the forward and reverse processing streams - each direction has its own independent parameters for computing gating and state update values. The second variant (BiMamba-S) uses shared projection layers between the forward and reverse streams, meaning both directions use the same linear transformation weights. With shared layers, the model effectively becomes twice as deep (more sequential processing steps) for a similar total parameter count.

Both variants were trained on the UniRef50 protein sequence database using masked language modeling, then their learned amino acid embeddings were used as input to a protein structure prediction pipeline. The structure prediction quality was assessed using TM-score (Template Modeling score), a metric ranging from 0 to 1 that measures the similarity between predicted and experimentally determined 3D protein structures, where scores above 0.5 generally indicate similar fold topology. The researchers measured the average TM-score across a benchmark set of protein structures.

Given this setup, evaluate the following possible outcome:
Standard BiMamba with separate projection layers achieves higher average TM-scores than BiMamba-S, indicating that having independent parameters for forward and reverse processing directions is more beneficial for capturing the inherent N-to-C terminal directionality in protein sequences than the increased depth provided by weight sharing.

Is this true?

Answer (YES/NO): NO